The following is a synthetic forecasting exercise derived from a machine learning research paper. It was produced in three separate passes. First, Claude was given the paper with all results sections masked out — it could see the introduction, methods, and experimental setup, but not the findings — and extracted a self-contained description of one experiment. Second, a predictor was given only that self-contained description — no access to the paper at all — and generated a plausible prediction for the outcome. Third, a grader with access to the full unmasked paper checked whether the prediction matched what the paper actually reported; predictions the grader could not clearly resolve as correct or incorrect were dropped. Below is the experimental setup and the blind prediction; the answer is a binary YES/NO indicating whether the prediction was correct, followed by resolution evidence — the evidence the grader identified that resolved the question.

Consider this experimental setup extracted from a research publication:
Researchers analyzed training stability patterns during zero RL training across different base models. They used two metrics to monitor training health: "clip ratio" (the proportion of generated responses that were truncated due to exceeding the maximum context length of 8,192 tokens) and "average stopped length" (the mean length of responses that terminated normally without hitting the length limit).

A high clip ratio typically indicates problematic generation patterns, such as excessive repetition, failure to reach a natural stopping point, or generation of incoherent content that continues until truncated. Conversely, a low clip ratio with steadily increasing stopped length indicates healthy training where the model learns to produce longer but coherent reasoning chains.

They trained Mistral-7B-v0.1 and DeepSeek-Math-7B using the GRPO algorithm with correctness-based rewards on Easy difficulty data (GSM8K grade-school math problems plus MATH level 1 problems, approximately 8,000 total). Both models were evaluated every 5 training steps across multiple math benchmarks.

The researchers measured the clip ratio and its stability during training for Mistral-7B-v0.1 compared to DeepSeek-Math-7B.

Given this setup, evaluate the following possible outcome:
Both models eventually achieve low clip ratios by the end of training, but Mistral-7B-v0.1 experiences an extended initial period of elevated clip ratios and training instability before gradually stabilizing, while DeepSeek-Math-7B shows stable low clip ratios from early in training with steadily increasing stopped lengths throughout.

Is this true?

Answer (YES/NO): NO